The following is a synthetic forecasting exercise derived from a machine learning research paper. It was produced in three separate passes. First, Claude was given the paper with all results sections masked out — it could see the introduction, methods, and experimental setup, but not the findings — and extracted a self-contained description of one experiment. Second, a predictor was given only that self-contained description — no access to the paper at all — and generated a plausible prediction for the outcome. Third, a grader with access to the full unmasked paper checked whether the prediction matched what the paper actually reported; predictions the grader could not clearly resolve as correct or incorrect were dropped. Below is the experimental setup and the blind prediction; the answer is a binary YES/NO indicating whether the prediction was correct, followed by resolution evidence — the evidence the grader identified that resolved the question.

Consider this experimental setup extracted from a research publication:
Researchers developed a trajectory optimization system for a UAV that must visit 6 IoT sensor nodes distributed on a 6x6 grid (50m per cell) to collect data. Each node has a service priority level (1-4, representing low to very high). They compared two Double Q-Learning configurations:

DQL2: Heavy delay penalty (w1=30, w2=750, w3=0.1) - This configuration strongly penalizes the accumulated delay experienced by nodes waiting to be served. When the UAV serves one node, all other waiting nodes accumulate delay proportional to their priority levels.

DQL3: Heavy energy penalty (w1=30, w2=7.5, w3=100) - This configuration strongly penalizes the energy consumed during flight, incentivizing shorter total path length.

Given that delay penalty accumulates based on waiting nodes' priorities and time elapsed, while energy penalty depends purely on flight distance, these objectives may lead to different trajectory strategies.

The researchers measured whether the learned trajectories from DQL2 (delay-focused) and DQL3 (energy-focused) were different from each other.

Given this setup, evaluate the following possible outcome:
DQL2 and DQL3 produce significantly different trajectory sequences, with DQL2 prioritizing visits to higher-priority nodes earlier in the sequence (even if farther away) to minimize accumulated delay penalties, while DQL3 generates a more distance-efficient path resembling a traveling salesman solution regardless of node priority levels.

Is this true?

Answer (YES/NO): NO